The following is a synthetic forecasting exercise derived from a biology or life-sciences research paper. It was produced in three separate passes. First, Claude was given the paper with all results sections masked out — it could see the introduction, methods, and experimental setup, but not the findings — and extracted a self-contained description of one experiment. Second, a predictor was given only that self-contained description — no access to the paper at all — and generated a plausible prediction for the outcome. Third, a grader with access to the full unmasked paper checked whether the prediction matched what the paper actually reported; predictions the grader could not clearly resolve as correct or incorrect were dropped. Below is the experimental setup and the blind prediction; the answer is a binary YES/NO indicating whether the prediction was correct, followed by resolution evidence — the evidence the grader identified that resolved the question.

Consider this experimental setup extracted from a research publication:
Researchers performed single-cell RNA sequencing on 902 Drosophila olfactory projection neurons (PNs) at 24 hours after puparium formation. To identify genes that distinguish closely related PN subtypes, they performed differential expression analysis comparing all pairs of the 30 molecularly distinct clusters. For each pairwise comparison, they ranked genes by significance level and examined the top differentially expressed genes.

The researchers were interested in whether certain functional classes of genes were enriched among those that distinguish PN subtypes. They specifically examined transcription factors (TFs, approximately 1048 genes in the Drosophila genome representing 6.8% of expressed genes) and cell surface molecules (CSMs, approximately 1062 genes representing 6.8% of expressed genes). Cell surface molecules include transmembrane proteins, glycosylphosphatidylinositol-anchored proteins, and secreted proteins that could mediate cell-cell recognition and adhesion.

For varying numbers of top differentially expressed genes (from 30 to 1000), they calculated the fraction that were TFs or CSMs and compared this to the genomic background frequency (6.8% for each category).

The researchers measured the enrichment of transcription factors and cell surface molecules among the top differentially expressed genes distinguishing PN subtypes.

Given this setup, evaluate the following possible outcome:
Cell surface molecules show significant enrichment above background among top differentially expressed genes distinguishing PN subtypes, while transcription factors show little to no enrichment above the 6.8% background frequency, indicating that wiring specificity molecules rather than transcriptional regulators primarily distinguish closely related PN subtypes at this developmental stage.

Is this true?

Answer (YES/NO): NO